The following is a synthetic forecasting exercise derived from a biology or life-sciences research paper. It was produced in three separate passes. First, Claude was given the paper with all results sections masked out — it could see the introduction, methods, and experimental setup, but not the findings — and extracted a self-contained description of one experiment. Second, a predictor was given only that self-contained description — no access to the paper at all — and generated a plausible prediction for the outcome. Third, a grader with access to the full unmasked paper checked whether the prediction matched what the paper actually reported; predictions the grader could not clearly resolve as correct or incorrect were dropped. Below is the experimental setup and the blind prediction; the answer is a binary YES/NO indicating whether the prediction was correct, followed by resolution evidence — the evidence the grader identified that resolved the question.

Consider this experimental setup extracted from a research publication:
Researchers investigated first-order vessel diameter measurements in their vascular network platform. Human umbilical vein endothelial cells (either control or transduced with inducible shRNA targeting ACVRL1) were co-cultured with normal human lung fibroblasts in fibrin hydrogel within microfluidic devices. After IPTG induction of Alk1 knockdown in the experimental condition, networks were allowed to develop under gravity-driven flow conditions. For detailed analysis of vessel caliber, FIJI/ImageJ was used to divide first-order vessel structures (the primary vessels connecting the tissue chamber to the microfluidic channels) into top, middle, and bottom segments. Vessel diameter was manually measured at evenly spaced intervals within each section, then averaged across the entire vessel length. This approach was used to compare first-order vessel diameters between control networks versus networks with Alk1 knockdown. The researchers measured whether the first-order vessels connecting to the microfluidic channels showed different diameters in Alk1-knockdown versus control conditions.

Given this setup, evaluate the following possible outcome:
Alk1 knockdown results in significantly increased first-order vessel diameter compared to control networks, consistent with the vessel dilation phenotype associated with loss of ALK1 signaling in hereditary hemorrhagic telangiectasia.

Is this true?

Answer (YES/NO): YES